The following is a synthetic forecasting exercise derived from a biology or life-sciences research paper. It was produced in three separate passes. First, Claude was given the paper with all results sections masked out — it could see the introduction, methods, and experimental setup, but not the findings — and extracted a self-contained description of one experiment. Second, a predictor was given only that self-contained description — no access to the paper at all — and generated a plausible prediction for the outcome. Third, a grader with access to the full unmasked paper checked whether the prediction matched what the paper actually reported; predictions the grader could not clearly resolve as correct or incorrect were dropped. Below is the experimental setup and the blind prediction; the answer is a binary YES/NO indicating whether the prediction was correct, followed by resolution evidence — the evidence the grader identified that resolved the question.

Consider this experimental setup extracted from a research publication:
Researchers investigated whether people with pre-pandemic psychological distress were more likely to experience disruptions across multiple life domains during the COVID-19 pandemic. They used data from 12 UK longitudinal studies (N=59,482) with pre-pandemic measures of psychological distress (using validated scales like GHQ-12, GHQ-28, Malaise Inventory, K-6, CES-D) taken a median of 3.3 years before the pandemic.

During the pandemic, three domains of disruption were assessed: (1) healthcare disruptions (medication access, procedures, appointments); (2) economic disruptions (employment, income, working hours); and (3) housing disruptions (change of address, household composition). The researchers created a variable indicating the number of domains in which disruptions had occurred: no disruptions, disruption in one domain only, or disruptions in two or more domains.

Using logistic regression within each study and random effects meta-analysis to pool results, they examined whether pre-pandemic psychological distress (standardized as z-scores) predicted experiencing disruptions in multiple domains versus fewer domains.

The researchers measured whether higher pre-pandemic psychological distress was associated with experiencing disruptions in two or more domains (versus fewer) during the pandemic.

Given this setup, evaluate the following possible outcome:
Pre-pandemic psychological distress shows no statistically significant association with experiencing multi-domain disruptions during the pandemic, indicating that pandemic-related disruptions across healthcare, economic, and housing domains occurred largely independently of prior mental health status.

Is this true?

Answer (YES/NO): NO